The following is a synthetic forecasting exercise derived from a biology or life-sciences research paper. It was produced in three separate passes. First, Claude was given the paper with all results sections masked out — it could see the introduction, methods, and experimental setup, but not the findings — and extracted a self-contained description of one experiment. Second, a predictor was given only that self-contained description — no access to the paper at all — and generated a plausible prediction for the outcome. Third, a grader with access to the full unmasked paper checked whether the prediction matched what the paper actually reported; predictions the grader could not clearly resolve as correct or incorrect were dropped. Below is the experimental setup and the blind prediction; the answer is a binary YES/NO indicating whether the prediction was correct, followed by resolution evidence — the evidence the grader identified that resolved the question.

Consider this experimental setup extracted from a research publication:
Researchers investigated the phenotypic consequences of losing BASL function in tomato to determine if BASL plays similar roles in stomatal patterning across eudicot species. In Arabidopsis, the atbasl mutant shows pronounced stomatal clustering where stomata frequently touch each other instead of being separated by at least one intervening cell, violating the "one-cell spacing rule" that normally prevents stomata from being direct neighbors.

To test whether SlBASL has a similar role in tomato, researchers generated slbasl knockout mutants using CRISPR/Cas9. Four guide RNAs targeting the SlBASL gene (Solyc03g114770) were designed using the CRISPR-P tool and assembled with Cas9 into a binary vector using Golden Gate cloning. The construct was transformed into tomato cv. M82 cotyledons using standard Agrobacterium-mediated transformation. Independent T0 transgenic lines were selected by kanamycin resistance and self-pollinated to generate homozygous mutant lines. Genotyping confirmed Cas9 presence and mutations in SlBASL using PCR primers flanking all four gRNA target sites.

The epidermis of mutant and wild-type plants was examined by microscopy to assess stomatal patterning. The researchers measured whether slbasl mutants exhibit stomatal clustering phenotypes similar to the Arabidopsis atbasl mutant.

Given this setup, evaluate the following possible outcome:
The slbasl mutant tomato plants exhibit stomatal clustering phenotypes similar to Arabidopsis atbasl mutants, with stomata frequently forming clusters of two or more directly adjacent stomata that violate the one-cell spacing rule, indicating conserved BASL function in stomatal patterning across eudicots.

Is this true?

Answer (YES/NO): NO